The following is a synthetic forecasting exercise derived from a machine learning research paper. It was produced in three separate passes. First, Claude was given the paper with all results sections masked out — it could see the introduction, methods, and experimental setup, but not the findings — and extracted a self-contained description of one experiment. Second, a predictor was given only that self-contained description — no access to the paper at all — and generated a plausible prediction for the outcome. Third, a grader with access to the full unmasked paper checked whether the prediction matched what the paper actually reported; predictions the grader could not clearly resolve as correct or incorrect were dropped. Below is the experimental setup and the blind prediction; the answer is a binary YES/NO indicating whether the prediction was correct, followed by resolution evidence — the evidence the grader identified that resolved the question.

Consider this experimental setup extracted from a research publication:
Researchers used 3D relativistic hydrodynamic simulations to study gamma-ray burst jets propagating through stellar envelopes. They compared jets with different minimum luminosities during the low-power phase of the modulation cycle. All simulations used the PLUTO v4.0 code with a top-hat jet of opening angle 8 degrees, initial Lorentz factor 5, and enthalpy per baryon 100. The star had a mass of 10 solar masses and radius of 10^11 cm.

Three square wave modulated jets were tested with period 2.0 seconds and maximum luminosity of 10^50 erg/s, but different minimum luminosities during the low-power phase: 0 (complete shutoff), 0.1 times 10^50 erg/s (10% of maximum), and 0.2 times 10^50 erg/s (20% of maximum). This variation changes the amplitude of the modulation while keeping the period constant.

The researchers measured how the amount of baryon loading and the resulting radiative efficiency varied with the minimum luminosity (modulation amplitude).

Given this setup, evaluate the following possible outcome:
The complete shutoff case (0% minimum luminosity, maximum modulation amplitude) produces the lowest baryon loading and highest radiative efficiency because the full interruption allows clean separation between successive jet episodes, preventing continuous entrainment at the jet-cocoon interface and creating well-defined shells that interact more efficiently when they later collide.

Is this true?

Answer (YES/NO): NO